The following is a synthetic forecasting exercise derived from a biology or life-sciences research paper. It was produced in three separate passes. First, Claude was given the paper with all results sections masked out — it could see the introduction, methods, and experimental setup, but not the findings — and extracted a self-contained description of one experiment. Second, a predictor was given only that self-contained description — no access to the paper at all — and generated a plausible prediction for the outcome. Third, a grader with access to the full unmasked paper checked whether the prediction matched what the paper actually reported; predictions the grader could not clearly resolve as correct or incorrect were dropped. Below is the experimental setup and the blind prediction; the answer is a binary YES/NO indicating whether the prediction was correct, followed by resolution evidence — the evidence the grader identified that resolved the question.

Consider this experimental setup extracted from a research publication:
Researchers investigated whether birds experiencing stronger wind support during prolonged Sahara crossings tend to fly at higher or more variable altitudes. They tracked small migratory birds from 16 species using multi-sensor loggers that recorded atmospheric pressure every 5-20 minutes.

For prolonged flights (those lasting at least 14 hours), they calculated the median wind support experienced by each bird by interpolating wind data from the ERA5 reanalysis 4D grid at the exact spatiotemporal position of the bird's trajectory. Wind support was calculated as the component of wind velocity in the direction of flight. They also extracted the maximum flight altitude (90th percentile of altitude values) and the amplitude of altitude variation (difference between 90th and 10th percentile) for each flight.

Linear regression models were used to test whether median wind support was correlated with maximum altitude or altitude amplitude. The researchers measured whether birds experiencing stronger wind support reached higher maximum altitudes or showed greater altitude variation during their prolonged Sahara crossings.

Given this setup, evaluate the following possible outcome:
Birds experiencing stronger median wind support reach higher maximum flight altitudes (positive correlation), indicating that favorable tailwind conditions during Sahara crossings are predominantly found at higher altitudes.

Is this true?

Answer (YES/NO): NO